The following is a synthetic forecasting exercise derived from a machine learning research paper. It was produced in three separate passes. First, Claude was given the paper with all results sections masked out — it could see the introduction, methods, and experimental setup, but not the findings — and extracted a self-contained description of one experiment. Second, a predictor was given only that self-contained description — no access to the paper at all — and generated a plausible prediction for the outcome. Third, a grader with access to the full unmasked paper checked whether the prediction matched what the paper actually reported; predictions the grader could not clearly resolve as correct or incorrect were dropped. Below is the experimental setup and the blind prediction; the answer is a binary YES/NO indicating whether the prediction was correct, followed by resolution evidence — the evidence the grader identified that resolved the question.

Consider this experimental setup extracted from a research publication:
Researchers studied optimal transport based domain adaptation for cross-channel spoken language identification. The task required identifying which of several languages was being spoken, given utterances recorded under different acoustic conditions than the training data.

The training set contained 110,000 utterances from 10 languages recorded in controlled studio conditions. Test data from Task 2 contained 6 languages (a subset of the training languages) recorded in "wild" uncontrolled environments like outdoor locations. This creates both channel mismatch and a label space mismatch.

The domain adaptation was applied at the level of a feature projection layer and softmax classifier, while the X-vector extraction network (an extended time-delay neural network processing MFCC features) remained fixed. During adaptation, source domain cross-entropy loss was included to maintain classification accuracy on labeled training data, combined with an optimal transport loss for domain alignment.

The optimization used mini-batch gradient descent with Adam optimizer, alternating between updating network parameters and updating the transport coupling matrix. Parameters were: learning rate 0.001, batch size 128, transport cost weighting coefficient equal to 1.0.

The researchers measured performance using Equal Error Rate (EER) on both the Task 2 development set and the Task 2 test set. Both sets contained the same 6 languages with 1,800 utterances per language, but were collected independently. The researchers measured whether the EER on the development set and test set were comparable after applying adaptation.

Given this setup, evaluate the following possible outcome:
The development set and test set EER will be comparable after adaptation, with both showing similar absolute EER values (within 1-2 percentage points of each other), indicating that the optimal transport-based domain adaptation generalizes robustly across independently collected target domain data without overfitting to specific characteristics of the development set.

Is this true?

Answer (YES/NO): YES